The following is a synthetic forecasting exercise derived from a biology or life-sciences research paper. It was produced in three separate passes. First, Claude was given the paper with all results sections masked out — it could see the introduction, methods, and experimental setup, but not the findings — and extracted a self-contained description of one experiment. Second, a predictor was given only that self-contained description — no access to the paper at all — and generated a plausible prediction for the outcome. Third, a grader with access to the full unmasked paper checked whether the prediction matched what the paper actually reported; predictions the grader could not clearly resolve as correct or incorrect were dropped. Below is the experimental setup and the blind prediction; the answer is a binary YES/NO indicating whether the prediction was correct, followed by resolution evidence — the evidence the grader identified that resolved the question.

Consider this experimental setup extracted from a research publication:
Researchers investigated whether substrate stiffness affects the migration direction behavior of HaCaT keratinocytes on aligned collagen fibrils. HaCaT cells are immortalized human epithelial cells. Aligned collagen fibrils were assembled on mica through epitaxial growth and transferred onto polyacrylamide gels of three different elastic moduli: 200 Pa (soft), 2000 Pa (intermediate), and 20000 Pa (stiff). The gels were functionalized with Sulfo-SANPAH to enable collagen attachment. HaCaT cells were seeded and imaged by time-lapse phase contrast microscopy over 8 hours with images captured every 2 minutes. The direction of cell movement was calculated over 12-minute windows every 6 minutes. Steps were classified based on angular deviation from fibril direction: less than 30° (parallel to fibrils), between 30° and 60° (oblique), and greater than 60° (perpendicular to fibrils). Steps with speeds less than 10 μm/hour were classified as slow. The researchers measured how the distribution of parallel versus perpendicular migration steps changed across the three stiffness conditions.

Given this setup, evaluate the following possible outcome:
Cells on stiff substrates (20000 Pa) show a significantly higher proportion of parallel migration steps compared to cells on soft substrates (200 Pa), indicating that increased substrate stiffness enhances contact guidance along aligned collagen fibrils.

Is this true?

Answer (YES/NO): YES